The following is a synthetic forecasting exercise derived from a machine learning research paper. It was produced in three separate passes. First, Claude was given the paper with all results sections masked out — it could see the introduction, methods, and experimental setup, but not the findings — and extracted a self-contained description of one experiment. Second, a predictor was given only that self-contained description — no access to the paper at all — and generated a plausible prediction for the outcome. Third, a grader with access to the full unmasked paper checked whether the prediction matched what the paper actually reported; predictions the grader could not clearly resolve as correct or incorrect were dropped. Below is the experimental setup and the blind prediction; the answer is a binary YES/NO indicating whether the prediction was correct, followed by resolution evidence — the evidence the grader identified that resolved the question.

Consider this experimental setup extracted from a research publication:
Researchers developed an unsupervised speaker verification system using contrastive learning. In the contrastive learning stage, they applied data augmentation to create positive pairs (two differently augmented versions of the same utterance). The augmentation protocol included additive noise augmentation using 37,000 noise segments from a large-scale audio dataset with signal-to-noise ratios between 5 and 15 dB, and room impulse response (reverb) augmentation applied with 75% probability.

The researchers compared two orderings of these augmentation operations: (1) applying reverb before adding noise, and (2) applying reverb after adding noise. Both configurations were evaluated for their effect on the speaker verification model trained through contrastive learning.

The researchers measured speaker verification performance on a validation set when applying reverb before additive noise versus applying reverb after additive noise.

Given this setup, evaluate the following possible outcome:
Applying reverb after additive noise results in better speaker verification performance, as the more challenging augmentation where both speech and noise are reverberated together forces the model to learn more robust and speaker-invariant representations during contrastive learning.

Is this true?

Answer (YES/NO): YES